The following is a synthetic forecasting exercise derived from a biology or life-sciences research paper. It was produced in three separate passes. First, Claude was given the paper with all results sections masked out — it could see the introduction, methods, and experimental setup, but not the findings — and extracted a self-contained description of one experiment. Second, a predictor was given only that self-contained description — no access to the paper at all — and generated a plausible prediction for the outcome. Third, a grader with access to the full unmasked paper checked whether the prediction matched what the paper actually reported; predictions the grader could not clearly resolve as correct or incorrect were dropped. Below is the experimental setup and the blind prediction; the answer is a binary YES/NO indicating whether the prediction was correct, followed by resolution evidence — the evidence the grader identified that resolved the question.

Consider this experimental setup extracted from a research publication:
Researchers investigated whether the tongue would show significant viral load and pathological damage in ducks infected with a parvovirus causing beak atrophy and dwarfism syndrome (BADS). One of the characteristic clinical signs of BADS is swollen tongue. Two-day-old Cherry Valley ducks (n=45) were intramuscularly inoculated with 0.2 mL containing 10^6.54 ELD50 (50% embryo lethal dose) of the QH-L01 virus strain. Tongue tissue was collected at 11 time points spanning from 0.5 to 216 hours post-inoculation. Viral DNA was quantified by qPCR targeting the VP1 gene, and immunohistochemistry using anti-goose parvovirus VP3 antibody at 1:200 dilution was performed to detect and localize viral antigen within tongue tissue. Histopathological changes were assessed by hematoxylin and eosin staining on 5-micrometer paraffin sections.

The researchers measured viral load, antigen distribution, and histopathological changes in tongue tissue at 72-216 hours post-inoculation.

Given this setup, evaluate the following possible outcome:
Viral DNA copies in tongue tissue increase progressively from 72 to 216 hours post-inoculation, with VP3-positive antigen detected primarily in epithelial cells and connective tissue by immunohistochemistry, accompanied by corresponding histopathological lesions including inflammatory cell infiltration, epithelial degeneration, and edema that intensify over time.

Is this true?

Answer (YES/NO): NO